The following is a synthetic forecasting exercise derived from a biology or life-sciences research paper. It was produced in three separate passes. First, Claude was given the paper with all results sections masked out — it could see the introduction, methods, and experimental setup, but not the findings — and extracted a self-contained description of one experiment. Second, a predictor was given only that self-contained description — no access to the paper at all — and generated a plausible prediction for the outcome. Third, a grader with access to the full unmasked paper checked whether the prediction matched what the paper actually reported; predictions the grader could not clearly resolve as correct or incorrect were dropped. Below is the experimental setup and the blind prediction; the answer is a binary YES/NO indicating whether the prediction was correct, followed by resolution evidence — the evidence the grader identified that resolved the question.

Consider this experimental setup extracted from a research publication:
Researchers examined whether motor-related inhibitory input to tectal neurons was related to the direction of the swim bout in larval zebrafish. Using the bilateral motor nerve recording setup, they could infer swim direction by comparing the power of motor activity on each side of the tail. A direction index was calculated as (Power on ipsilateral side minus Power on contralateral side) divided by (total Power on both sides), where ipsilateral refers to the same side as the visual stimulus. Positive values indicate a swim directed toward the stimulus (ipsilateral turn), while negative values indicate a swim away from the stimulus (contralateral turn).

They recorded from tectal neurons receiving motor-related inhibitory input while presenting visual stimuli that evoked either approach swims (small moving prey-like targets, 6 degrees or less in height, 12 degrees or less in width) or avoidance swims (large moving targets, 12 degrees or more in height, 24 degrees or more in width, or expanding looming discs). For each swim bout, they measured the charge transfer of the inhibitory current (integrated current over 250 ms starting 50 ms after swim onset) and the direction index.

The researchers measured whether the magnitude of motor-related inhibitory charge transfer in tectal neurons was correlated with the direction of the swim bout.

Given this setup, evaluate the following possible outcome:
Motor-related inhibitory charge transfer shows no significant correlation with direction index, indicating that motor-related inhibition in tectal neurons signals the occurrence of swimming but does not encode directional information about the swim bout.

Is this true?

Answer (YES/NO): NO